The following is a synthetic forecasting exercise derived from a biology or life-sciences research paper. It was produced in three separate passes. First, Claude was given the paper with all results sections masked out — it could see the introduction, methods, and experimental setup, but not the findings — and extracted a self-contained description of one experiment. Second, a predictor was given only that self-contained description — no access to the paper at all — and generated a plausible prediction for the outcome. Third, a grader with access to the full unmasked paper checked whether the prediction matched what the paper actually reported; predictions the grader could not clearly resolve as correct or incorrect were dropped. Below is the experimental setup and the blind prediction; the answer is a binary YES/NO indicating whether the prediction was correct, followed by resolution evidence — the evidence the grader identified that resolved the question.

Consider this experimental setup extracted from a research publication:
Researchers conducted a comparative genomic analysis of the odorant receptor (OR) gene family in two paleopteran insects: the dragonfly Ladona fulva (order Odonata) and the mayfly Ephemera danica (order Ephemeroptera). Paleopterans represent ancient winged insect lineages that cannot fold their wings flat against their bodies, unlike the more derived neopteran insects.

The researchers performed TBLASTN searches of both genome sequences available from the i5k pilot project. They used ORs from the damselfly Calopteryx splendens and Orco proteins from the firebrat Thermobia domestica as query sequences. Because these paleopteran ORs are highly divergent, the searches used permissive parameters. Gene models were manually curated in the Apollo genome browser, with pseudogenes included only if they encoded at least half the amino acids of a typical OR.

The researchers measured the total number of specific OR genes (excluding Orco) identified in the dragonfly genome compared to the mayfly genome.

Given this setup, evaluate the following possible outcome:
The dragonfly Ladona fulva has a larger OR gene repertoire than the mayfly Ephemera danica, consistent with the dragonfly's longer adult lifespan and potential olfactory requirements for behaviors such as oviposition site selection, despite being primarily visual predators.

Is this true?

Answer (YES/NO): NO